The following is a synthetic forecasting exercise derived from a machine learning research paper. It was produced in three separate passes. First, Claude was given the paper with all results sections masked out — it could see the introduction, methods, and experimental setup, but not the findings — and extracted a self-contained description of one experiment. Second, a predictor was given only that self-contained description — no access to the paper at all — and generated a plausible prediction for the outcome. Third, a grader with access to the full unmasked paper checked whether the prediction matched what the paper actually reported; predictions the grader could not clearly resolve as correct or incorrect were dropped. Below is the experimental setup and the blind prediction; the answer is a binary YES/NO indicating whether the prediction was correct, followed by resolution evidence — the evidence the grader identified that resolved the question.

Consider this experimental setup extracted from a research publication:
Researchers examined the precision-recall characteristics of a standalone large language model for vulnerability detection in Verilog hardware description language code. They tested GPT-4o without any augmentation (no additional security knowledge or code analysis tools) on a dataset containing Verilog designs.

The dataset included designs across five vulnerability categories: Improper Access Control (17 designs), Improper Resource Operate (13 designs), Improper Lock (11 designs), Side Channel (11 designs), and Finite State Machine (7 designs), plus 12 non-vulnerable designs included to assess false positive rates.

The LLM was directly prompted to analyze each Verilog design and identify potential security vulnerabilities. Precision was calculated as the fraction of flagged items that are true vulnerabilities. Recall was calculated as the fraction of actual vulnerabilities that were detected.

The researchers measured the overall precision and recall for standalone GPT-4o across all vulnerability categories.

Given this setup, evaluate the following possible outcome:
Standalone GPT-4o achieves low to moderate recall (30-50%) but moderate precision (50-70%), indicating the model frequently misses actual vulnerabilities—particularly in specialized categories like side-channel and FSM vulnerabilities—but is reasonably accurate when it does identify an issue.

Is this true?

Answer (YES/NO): NO